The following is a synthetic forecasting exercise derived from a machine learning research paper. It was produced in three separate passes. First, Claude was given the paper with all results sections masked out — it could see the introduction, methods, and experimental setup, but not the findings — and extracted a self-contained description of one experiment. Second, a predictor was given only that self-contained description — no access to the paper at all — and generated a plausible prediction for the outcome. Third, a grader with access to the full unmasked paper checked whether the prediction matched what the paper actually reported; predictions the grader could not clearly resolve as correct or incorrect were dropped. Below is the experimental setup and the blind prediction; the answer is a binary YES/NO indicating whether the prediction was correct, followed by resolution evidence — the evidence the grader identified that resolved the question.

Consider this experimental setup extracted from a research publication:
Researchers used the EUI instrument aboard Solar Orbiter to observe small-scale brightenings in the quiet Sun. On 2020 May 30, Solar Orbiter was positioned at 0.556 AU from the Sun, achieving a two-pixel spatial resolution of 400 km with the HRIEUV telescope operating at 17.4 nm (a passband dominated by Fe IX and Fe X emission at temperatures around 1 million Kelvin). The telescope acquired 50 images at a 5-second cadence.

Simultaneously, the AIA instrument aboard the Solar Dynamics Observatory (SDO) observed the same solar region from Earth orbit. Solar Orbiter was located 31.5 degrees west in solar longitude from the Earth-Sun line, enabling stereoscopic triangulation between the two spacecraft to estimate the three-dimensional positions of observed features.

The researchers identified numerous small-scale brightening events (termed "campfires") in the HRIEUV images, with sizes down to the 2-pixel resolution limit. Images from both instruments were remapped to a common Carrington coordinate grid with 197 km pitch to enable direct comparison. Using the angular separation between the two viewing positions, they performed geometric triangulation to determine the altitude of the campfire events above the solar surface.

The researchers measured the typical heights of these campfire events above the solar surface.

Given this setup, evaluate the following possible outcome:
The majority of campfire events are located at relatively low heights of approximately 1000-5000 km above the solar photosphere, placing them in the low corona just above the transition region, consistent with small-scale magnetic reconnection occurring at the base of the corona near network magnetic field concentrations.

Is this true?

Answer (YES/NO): YES